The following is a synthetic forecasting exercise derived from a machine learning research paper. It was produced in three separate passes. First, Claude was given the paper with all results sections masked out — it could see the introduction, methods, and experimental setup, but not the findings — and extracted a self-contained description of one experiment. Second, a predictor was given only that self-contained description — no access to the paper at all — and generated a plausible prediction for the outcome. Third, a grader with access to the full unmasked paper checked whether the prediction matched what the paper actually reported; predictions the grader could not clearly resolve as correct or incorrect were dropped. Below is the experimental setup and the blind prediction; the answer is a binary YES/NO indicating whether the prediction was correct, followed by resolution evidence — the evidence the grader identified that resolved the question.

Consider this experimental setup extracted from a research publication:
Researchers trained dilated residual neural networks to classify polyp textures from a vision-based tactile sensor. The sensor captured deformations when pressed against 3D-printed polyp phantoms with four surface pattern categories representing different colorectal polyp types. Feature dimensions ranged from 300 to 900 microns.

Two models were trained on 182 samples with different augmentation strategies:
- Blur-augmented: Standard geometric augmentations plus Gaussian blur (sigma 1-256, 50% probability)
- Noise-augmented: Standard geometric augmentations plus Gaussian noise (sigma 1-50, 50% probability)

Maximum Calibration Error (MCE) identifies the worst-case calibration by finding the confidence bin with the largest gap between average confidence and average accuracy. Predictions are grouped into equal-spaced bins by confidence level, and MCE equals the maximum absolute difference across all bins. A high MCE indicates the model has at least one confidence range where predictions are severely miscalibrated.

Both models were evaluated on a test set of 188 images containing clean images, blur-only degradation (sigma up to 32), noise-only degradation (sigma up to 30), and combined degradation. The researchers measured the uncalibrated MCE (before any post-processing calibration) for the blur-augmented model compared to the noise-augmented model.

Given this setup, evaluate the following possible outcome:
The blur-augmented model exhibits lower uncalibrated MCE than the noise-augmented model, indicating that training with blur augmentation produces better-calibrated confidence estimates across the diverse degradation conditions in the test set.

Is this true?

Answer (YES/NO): NO